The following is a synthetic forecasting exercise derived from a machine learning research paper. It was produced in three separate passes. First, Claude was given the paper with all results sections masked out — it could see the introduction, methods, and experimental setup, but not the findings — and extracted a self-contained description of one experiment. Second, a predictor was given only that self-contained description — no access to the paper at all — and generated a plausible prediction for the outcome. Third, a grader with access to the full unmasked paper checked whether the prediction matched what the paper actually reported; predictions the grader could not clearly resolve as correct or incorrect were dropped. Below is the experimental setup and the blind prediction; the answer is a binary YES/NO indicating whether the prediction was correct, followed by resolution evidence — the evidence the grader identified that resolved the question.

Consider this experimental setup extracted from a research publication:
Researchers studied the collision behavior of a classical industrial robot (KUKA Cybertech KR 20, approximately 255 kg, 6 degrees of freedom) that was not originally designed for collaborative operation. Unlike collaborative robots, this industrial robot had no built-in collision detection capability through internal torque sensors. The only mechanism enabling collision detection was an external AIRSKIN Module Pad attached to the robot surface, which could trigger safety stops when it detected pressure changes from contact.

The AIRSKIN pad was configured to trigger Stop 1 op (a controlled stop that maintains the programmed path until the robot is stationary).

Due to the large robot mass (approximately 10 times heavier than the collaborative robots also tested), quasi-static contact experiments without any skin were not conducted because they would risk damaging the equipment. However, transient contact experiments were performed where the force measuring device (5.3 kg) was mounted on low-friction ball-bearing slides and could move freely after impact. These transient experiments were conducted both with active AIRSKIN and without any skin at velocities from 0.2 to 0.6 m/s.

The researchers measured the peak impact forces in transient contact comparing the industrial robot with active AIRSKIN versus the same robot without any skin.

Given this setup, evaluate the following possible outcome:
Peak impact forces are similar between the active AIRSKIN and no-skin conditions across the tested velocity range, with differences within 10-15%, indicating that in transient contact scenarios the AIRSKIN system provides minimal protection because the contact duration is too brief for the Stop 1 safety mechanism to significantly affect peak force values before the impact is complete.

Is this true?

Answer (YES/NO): NO